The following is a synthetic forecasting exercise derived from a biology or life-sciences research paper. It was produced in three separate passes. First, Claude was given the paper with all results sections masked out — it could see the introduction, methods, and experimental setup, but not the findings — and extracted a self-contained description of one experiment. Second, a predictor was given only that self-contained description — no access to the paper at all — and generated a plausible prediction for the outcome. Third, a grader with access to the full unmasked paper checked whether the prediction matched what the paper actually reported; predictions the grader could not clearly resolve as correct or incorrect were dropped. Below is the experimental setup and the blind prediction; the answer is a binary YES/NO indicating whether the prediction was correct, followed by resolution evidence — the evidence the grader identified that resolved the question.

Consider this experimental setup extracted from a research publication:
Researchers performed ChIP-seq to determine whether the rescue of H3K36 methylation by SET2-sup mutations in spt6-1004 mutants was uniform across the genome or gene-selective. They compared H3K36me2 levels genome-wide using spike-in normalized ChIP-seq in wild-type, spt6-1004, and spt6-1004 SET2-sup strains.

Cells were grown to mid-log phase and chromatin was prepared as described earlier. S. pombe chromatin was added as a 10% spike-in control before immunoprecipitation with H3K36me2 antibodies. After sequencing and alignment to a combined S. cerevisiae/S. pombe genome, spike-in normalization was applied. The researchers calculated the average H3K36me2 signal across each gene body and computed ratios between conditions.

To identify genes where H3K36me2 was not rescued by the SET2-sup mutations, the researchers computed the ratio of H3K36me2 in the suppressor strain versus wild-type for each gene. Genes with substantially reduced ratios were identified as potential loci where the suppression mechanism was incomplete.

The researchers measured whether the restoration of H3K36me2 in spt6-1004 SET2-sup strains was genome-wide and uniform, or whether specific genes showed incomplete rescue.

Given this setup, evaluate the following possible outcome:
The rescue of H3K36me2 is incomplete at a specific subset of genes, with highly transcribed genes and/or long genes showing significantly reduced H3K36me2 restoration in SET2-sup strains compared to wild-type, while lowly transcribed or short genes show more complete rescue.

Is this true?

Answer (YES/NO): NO